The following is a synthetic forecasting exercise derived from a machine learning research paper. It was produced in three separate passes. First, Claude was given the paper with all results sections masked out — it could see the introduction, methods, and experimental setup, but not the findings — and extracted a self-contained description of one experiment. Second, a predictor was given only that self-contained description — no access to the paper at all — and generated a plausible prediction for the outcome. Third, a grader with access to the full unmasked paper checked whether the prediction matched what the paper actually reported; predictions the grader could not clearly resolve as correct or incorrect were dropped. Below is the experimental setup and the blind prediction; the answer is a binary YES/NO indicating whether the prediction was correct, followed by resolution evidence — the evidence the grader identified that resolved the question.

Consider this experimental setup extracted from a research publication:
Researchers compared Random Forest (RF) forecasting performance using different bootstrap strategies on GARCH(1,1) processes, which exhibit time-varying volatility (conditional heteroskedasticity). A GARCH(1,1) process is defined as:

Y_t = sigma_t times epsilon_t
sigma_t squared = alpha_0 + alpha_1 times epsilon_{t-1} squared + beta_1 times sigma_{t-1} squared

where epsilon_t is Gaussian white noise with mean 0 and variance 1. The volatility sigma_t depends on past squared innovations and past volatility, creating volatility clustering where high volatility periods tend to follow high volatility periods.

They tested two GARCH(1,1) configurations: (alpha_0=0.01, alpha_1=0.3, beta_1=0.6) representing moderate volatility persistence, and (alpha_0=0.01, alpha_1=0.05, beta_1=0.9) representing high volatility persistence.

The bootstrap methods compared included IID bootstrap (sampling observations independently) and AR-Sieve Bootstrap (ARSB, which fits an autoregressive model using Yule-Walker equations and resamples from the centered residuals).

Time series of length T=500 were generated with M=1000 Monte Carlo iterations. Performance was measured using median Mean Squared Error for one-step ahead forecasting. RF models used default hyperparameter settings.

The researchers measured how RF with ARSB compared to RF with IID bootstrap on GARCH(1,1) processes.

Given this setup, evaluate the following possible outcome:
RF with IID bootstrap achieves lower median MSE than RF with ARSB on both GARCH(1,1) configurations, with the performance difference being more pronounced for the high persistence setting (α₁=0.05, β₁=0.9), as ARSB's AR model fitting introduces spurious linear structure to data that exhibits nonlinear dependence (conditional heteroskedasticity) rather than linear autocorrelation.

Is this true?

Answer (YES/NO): NO